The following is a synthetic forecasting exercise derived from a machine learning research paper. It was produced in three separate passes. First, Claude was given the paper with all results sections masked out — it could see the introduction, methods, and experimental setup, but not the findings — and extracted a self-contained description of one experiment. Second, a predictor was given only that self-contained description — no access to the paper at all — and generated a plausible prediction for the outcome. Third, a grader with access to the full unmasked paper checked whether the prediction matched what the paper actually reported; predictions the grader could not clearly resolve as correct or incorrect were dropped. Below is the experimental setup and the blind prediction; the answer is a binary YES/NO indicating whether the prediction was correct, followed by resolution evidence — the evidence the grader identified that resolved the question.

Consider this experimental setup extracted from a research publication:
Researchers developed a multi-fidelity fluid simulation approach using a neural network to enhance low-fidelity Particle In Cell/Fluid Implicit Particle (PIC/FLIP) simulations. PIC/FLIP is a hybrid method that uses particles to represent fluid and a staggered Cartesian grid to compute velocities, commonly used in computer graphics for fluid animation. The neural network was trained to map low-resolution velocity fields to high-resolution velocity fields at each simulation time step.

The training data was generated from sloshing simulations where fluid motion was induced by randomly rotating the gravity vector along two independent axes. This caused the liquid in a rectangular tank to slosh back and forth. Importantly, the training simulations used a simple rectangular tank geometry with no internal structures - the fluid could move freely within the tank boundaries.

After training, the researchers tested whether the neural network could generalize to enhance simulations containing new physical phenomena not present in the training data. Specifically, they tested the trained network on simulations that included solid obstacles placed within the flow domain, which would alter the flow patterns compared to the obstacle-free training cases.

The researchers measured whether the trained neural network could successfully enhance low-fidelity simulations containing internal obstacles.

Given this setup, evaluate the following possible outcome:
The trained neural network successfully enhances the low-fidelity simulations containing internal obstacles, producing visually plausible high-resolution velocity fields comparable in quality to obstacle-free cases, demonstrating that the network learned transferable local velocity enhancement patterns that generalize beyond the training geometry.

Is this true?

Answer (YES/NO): NO